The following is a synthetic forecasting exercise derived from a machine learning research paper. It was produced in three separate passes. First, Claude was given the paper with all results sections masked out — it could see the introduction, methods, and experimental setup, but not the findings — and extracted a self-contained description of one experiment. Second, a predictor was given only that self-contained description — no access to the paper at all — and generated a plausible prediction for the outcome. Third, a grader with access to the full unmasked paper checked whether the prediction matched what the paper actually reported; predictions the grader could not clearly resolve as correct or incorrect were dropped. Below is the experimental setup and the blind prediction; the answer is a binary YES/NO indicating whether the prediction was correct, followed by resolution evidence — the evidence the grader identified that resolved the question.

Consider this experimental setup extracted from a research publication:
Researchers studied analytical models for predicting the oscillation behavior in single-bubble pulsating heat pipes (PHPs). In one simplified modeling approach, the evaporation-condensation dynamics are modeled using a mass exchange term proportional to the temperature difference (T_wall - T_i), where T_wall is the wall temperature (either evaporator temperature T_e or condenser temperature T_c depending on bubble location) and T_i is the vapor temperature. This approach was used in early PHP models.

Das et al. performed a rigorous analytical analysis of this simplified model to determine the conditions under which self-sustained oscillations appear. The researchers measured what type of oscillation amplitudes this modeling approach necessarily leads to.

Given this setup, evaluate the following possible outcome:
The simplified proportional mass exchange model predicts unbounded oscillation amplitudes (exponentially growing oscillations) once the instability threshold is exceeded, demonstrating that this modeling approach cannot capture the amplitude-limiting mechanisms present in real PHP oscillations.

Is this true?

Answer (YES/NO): NO